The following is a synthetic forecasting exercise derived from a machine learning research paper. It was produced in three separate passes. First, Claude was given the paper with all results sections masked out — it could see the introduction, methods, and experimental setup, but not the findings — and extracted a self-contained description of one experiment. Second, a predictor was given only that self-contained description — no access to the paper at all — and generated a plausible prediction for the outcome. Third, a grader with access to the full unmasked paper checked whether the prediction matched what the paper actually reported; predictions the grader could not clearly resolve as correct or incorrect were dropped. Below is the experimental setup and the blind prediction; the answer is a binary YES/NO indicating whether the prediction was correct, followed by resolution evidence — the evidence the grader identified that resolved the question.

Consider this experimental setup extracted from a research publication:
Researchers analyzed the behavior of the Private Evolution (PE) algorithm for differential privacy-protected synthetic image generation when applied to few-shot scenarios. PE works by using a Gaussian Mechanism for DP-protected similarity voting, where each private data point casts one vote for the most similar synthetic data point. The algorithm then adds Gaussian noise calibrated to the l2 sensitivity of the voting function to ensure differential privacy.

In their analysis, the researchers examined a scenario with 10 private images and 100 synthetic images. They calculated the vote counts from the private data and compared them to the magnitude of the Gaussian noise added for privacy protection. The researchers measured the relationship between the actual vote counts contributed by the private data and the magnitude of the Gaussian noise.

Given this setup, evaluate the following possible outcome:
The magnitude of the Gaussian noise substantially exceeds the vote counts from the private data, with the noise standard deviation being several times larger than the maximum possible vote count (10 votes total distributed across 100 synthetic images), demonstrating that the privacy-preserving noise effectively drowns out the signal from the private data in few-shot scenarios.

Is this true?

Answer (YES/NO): YES